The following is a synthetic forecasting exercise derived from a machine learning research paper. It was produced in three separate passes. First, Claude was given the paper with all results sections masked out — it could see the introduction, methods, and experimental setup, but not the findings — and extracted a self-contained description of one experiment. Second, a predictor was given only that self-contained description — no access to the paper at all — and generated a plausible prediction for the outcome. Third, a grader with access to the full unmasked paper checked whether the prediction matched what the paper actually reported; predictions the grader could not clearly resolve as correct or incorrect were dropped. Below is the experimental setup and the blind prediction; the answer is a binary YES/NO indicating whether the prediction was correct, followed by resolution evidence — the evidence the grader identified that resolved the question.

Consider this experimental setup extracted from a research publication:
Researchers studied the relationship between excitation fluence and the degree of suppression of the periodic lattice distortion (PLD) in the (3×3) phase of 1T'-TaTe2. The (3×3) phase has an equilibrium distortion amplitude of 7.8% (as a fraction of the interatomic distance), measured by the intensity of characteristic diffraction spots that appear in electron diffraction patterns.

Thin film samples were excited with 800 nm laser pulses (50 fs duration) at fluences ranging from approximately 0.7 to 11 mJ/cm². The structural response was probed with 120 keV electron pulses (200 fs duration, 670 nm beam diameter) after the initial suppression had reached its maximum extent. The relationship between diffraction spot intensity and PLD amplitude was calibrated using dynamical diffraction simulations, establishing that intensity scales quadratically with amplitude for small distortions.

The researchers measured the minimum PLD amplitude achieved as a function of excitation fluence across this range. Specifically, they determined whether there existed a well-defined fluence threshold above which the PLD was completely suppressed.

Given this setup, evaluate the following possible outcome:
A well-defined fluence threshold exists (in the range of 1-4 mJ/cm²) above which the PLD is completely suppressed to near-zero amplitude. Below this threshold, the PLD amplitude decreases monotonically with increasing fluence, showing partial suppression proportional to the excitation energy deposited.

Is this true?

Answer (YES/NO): NO